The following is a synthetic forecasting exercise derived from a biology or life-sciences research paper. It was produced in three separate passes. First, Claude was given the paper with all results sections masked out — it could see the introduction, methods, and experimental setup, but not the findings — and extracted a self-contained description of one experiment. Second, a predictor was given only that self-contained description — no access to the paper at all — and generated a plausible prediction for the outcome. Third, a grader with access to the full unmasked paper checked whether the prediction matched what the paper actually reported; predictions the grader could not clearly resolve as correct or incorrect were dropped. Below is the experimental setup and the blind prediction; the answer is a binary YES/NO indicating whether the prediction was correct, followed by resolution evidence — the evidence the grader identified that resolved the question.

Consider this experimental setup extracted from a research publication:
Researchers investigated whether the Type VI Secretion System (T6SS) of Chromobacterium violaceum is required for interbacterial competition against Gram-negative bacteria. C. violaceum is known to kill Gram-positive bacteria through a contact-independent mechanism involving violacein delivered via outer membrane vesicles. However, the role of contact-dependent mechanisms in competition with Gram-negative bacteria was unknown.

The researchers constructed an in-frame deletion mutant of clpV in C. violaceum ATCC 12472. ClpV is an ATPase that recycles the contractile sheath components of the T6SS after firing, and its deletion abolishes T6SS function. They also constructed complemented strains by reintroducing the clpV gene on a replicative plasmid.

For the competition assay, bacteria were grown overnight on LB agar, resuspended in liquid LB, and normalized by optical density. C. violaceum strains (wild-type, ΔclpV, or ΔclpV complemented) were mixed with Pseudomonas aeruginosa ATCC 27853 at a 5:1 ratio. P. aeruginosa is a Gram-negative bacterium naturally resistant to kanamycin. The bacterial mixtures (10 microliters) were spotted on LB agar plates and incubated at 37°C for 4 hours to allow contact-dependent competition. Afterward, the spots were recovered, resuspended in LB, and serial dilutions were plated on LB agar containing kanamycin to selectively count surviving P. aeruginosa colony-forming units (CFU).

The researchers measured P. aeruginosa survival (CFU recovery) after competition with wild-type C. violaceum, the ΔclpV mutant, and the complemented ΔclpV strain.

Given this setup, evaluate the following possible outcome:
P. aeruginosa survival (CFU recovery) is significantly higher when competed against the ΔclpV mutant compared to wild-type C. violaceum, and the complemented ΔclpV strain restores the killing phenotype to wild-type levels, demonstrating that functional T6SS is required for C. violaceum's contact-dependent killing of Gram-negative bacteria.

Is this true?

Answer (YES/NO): YES